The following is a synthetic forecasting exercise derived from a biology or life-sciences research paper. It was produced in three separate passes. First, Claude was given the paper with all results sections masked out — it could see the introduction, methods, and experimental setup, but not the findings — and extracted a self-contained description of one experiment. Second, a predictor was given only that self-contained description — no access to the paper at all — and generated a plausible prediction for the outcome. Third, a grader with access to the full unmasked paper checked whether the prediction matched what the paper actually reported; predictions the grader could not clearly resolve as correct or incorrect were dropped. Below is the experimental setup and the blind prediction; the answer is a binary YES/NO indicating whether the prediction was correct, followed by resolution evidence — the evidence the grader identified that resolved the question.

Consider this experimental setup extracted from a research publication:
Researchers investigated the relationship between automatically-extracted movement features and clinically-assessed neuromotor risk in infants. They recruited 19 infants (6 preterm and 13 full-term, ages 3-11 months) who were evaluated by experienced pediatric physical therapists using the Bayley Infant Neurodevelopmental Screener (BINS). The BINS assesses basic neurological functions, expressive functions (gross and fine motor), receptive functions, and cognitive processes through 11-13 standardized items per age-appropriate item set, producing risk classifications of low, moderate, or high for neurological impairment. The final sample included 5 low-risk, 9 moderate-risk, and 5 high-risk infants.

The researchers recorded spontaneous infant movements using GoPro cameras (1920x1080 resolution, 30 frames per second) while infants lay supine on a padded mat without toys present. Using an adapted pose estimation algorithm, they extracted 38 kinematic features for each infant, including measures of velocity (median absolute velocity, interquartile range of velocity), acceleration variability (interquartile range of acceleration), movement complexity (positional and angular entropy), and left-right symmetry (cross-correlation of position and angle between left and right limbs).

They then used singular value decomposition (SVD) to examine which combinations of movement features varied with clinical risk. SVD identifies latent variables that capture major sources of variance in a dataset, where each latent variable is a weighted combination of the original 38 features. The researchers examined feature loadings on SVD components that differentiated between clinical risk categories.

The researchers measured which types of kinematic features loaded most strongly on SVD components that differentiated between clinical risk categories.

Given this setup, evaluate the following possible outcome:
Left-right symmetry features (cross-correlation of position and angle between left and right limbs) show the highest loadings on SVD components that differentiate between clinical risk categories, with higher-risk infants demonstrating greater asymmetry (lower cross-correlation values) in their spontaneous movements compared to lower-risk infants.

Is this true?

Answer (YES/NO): NO